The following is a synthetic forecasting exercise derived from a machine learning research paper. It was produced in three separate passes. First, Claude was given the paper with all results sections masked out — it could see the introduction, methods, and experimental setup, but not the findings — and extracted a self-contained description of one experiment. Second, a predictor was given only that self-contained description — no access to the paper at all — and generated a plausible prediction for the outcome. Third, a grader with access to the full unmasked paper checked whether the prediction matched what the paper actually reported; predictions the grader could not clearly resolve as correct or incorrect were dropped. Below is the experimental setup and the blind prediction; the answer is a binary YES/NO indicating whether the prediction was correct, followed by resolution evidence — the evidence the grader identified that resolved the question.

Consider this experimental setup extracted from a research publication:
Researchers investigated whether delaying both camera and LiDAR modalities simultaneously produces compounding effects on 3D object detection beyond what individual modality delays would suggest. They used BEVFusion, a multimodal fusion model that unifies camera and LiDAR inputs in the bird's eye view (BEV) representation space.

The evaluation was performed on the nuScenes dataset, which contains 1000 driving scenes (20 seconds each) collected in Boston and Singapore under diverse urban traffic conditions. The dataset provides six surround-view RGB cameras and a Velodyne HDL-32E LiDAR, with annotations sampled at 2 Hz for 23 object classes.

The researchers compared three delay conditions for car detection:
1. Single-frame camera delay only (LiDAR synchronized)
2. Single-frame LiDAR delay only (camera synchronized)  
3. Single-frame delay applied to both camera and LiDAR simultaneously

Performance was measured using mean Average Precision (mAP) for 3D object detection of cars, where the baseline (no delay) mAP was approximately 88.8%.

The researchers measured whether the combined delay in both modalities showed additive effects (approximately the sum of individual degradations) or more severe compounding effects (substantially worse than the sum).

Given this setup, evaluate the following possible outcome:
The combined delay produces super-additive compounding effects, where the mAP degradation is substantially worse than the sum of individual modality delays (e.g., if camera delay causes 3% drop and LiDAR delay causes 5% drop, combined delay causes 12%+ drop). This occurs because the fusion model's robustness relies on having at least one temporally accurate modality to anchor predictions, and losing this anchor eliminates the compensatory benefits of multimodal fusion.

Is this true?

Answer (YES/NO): YES